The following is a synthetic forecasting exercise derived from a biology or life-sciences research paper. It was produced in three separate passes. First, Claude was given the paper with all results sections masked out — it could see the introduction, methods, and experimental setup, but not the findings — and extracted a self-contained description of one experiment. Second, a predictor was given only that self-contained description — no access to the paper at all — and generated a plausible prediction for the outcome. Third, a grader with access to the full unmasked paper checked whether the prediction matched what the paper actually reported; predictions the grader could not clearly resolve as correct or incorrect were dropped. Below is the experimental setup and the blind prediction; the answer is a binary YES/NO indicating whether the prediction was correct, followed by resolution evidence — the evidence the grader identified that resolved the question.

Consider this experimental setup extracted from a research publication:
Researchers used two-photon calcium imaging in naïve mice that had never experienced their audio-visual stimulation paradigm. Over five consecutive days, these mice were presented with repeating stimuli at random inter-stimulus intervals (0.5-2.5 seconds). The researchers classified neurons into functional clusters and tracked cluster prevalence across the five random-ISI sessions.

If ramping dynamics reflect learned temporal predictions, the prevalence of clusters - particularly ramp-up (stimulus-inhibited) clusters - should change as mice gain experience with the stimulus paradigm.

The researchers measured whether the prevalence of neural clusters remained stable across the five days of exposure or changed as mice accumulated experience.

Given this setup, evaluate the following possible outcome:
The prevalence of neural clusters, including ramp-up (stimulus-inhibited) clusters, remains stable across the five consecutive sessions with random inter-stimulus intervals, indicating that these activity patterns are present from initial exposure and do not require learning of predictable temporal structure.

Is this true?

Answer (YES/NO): YES